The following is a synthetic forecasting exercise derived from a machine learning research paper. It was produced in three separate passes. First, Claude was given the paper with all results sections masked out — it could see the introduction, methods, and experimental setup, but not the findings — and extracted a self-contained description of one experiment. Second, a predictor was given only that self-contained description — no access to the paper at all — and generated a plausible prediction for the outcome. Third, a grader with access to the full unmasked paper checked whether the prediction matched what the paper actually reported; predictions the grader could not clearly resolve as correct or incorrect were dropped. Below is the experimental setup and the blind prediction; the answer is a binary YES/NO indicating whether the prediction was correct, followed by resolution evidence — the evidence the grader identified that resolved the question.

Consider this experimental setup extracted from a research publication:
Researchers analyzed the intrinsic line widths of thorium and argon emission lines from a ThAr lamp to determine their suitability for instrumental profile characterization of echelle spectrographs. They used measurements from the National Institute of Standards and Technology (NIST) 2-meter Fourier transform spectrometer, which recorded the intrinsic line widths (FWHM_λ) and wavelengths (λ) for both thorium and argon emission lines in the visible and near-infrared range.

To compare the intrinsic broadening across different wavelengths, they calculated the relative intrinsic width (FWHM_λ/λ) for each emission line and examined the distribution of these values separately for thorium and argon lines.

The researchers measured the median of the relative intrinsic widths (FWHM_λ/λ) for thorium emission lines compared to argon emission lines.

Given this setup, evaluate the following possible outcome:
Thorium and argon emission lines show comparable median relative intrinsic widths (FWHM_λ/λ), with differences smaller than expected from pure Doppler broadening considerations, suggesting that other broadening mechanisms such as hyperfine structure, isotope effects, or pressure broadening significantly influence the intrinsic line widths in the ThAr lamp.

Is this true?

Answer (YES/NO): NO